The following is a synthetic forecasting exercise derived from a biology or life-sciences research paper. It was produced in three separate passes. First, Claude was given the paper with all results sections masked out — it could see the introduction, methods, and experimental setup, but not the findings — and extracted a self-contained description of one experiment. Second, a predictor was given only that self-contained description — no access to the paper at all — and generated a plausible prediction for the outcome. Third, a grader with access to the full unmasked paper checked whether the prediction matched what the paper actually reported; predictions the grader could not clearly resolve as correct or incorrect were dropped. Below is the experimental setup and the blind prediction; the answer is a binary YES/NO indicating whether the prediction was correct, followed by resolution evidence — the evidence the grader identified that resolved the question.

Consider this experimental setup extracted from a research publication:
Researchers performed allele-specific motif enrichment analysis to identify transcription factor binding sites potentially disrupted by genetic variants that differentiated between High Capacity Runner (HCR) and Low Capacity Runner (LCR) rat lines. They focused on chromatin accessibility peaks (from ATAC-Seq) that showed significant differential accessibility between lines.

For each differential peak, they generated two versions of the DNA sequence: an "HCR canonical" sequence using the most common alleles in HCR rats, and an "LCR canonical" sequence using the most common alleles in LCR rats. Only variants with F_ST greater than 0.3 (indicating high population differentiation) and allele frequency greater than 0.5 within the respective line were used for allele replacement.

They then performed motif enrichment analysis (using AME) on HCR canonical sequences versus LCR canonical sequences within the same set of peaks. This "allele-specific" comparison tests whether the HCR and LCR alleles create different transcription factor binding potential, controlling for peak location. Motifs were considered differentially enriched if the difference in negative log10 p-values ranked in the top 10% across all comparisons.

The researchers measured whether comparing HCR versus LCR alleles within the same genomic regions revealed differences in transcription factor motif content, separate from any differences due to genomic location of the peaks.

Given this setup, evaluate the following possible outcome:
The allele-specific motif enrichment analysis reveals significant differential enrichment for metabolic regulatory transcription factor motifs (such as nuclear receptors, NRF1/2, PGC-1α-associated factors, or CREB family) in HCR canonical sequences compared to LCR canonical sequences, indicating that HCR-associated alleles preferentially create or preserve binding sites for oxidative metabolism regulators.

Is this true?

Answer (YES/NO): NO